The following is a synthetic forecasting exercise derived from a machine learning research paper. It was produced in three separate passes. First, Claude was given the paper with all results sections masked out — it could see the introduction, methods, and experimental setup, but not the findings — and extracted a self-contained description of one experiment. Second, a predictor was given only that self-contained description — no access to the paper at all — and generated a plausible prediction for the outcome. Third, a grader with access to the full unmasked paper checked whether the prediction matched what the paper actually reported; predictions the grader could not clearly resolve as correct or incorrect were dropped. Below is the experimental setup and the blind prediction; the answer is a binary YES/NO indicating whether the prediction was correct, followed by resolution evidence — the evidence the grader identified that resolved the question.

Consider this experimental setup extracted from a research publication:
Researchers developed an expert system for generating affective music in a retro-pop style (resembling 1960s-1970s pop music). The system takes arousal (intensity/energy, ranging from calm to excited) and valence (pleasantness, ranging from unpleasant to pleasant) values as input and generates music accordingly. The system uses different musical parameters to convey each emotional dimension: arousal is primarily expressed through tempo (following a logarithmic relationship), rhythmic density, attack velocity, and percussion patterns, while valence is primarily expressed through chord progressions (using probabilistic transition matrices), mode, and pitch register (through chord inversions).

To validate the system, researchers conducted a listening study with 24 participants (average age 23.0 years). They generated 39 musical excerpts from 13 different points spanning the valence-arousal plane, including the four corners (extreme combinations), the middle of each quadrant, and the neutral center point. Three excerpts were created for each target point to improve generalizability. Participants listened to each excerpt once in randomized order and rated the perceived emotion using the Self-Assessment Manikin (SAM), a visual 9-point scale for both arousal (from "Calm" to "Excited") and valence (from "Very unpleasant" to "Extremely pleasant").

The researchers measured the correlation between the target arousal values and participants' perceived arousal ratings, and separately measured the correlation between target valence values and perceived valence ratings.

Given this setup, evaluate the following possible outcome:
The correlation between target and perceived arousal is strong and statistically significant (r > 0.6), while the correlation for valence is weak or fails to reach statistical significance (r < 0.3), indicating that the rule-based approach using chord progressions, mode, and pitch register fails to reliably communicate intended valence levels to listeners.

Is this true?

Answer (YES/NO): NO